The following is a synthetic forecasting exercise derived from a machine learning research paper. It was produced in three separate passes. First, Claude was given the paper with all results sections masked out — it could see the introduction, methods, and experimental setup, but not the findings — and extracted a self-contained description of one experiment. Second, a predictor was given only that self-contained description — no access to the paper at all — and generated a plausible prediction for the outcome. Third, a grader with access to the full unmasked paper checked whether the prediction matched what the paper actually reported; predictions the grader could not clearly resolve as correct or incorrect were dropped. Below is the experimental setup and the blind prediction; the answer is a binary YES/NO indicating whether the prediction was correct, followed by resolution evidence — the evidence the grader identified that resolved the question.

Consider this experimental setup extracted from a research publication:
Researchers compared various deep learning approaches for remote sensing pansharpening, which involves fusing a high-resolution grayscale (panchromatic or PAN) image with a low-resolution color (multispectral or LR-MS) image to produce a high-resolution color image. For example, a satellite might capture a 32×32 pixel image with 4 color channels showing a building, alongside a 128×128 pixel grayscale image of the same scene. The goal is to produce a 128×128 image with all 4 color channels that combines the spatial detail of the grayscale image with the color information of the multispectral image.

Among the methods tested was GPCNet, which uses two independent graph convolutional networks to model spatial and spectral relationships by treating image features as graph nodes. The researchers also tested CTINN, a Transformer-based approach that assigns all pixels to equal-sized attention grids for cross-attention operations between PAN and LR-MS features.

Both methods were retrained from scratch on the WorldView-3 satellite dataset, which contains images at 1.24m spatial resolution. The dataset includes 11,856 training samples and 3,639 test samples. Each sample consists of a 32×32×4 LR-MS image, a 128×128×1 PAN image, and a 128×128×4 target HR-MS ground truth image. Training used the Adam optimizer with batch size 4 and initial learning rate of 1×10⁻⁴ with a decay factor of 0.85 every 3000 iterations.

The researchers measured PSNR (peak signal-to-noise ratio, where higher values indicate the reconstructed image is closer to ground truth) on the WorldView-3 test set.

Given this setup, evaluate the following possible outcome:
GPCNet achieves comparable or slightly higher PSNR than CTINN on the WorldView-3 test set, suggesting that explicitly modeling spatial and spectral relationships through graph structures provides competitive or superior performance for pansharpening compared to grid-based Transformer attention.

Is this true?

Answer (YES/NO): NO